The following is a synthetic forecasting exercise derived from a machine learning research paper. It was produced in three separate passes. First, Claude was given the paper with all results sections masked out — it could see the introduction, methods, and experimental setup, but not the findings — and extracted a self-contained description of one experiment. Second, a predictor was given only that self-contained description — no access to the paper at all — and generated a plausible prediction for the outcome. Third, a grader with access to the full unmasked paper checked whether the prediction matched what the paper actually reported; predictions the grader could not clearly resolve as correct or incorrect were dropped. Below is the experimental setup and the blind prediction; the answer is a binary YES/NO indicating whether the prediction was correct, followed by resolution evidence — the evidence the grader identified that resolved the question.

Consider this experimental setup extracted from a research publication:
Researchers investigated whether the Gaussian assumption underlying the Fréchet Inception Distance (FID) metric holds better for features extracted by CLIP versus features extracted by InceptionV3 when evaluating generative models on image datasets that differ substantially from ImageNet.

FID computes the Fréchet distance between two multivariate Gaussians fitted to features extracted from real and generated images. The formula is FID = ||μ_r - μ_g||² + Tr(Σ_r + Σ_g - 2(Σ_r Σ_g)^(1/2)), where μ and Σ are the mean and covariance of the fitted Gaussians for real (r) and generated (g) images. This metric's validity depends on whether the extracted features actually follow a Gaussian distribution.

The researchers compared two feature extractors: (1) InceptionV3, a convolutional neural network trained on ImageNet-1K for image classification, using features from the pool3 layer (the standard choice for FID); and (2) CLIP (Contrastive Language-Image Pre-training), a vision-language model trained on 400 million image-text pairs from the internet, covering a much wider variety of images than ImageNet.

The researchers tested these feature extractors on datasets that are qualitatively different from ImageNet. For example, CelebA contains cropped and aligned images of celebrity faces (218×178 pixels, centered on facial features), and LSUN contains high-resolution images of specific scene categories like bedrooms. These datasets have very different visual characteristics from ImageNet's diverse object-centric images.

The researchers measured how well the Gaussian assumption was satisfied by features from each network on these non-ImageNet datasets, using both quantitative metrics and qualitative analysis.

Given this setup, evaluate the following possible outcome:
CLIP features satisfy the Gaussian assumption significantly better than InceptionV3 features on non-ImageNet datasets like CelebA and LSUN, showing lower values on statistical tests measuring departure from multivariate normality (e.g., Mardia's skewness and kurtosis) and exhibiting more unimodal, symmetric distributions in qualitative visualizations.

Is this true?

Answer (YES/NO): NO